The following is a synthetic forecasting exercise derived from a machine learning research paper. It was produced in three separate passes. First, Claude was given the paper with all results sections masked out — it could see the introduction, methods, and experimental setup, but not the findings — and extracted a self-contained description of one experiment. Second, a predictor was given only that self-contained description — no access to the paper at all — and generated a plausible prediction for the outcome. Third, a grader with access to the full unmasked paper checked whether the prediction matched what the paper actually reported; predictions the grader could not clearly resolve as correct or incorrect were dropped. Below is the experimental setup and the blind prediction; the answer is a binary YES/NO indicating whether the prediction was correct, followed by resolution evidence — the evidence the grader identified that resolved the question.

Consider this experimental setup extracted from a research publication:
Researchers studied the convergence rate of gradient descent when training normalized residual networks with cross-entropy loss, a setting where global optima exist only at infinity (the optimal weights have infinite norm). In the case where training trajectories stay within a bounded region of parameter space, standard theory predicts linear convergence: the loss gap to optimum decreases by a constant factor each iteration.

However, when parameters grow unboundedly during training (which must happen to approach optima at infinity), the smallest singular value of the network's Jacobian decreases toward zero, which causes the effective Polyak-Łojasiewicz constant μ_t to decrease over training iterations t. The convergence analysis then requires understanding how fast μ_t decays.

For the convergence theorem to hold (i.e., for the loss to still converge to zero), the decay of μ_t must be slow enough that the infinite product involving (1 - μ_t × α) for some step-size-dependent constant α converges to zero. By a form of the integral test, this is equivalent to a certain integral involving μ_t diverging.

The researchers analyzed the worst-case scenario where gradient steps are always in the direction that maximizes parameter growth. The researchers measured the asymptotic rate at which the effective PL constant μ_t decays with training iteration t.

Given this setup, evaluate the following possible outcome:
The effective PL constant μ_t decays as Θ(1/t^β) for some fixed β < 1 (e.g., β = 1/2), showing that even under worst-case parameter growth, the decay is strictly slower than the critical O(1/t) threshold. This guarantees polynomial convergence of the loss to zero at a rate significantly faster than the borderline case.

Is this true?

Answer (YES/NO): YES